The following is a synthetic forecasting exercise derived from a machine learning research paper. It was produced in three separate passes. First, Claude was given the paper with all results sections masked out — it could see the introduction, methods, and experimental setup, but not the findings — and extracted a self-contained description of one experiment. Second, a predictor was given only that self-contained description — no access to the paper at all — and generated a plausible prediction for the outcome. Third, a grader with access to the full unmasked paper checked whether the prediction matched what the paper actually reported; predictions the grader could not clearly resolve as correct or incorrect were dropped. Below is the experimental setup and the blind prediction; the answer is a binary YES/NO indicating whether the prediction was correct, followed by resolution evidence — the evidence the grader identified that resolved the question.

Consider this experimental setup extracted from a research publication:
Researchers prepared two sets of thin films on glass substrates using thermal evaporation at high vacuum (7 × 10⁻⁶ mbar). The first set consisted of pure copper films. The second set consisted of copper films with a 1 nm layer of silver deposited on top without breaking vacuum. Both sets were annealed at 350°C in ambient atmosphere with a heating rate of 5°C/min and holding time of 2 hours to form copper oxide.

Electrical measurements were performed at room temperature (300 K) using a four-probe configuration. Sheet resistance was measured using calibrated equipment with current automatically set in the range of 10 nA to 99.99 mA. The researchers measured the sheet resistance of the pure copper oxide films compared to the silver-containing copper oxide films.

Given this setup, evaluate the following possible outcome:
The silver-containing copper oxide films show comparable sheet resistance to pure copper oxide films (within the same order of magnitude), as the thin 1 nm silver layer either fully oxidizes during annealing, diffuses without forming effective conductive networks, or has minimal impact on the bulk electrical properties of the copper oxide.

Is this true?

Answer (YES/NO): NO